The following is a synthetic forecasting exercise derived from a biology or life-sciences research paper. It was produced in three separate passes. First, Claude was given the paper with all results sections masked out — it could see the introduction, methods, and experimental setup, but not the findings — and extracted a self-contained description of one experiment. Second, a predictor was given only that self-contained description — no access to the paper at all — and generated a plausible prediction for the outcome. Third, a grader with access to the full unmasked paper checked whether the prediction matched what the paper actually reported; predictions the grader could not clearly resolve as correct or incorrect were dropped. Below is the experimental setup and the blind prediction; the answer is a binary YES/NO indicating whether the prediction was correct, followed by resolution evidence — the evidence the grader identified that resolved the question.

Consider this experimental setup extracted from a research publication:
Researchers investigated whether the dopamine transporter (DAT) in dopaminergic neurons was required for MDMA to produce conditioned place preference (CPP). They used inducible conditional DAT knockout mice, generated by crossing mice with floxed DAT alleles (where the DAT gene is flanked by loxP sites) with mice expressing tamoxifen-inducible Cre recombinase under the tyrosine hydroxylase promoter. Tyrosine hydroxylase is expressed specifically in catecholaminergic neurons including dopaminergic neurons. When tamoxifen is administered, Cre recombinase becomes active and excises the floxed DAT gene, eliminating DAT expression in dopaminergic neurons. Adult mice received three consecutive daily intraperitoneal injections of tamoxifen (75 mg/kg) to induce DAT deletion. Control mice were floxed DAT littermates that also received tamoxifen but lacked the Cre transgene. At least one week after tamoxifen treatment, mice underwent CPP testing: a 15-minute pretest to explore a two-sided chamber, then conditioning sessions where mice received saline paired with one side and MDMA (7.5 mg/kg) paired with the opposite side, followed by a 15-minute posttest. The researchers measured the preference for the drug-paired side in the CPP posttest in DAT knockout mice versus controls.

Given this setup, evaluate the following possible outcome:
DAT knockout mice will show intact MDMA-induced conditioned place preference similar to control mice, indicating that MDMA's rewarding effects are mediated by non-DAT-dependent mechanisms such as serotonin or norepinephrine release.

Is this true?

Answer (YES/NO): NO